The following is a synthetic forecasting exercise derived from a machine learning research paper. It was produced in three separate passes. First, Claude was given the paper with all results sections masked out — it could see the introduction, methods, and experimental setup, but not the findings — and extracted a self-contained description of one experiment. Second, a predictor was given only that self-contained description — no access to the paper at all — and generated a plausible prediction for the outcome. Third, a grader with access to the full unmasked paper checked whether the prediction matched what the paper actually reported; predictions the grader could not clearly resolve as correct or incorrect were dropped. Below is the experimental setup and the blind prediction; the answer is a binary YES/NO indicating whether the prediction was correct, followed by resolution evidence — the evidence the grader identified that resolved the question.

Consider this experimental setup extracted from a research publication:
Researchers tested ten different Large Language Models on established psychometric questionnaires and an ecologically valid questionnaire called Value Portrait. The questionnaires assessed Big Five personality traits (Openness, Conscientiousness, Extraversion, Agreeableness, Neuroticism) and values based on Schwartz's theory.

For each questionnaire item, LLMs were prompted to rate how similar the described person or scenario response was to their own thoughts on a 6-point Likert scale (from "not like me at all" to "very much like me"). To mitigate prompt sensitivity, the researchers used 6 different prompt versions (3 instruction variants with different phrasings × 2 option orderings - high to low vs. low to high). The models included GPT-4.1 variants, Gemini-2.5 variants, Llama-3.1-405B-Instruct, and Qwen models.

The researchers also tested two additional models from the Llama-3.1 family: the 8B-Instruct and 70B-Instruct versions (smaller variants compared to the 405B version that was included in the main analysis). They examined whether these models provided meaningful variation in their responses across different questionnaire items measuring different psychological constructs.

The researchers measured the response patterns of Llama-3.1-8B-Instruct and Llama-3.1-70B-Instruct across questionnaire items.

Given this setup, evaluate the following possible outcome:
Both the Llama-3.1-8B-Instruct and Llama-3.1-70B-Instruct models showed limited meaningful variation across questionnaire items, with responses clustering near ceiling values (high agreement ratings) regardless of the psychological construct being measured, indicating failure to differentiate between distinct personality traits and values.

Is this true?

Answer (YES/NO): NO